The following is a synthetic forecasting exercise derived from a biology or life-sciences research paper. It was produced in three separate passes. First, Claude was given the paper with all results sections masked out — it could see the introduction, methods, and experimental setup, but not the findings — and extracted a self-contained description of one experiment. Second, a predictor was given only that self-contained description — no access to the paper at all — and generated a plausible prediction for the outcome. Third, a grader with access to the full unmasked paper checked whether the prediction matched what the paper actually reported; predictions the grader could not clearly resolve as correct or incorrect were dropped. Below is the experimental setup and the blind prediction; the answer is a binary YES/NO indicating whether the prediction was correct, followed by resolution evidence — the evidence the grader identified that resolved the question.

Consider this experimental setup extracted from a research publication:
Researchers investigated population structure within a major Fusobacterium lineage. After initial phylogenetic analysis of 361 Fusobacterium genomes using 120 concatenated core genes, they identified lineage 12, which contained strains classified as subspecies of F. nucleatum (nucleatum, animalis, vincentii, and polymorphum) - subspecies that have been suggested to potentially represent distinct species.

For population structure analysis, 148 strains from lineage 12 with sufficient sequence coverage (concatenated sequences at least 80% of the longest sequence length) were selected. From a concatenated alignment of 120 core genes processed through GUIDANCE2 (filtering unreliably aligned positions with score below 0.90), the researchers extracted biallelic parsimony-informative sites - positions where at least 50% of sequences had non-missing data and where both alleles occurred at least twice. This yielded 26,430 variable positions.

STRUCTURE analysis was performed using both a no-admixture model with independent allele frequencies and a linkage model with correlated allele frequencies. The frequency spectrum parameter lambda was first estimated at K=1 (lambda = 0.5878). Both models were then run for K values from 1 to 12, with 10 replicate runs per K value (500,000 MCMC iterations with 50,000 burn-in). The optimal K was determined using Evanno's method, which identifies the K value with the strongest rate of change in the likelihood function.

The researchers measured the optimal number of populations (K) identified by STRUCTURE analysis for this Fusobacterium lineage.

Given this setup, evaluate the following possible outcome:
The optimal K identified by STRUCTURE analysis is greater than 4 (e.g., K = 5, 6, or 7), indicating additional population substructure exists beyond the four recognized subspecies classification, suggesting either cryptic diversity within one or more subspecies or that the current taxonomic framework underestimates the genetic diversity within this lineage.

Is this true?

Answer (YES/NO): NO